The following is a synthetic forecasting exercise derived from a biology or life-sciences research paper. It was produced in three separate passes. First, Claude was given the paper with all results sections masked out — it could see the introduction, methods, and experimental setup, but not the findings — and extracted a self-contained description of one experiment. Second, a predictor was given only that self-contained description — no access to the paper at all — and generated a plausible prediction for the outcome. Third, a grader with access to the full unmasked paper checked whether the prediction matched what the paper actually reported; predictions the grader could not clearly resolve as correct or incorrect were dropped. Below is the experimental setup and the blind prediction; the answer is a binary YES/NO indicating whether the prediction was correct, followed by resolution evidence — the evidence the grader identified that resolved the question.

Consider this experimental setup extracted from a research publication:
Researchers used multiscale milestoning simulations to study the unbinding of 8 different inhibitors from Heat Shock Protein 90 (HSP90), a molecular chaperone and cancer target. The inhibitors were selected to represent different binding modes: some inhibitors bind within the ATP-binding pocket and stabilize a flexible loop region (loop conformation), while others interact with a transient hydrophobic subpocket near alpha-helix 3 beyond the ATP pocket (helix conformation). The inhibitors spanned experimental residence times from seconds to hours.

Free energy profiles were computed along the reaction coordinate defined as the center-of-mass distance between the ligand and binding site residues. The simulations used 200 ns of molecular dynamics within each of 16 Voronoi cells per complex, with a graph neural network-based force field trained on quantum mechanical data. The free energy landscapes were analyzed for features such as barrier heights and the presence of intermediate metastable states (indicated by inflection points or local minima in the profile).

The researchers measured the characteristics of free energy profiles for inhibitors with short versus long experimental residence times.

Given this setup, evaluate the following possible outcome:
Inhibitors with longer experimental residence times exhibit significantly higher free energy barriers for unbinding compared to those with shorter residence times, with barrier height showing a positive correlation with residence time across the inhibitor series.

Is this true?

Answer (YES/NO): YES